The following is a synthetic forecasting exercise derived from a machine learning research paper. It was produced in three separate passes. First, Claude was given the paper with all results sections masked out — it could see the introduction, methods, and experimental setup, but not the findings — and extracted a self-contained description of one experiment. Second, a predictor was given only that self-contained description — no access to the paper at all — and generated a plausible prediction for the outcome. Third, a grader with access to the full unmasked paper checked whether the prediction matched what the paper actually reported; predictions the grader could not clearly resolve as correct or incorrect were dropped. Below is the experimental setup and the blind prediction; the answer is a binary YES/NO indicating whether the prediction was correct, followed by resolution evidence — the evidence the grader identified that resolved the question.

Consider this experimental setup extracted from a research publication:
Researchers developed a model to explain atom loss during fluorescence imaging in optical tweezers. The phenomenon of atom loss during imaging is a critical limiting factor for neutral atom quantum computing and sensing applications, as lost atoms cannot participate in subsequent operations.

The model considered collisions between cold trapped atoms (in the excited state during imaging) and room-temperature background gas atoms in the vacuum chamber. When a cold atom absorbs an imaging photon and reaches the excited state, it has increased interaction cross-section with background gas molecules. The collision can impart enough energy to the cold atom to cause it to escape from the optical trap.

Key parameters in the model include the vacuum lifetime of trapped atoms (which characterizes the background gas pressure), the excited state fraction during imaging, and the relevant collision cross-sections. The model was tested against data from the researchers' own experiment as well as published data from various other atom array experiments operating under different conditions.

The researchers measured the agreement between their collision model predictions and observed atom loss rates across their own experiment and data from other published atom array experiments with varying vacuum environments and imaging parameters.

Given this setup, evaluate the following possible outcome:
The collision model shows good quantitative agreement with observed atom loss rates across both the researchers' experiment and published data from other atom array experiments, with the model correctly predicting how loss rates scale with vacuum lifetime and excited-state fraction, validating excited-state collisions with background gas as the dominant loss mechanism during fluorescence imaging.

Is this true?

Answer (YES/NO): NO